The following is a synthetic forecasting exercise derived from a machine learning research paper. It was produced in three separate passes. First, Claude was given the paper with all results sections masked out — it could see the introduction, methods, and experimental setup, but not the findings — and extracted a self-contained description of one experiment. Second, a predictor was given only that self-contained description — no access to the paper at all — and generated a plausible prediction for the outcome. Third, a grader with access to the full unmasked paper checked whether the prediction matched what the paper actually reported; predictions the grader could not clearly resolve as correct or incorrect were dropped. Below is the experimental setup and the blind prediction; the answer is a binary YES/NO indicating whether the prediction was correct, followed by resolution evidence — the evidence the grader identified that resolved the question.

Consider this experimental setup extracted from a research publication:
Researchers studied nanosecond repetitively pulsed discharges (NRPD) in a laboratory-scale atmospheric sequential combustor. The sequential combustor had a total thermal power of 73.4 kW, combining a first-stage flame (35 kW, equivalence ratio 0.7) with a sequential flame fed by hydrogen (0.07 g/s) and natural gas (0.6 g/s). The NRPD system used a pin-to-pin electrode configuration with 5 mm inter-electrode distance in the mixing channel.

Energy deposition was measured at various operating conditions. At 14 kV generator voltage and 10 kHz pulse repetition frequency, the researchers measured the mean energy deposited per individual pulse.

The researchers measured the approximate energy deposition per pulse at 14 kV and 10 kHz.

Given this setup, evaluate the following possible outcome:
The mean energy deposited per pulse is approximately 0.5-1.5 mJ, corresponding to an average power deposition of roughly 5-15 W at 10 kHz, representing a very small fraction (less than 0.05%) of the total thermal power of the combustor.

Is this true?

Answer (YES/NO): NO